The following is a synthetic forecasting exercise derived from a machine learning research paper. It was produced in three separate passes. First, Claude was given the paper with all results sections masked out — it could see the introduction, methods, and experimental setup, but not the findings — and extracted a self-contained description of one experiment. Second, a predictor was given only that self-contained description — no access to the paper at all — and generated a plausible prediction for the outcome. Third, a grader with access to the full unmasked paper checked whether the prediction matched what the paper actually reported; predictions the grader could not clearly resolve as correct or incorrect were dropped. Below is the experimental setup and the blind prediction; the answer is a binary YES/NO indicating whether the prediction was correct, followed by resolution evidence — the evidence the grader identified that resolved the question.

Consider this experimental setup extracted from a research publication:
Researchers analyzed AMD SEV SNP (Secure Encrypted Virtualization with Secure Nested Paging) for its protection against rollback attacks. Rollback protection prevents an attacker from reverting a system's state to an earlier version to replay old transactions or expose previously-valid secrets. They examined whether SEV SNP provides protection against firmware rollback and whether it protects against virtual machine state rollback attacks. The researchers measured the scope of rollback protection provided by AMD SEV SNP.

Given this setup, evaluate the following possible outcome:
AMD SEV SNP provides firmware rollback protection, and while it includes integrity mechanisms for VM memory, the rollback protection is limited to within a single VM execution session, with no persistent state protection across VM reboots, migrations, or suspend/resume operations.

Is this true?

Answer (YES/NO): NO